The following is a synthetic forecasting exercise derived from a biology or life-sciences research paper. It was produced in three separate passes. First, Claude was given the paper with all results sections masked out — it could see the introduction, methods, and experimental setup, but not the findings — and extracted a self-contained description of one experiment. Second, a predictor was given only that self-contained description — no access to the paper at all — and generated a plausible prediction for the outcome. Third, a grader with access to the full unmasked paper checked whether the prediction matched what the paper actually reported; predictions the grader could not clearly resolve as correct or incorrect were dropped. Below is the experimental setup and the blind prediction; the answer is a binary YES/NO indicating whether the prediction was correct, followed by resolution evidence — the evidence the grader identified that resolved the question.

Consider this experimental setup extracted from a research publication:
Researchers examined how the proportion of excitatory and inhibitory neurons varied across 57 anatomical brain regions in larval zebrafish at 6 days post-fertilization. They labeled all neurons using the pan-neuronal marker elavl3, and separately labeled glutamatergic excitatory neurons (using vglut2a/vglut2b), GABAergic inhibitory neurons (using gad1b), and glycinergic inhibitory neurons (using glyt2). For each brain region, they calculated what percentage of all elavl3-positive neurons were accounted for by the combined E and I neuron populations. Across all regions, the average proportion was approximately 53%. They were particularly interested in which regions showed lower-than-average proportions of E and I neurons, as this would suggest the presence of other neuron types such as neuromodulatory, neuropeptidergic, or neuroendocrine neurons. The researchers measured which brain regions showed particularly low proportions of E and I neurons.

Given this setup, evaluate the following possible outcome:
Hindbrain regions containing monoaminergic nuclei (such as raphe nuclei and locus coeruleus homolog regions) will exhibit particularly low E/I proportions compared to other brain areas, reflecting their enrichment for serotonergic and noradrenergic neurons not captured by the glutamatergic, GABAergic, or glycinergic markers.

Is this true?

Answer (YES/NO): NO